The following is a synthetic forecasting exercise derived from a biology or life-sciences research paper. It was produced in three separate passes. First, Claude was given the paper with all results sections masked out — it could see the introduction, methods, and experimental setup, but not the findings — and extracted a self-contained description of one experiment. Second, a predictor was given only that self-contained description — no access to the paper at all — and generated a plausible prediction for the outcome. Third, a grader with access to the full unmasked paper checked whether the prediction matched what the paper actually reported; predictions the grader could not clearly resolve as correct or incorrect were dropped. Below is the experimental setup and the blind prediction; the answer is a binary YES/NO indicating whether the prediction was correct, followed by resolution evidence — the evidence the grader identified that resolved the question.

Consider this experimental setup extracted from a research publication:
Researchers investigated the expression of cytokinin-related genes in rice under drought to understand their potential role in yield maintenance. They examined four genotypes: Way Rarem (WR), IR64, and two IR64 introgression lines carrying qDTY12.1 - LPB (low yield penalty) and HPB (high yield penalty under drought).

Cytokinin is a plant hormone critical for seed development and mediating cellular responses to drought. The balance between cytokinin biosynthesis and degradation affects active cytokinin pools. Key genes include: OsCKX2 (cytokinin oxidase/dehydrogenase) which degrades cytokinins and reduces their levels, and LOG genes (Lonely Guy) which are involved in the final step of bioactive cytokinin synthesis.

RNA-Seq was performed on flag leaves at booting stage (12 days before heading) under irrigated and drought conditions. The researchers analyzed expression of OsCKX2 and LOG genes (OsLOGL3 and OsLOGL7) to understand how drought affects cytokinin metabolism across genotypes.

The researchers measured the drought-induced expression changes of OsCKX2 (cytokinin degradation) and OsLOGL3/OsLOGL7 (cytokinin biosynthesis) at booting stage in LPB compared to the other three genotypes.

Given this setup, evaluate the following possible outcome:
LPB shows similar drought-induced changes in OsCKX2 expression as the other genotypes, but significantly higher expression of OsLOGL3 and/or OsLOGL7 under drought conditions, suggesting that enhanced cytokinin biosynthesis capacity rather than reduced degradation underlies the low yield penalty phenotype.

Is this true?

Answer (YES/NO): NO